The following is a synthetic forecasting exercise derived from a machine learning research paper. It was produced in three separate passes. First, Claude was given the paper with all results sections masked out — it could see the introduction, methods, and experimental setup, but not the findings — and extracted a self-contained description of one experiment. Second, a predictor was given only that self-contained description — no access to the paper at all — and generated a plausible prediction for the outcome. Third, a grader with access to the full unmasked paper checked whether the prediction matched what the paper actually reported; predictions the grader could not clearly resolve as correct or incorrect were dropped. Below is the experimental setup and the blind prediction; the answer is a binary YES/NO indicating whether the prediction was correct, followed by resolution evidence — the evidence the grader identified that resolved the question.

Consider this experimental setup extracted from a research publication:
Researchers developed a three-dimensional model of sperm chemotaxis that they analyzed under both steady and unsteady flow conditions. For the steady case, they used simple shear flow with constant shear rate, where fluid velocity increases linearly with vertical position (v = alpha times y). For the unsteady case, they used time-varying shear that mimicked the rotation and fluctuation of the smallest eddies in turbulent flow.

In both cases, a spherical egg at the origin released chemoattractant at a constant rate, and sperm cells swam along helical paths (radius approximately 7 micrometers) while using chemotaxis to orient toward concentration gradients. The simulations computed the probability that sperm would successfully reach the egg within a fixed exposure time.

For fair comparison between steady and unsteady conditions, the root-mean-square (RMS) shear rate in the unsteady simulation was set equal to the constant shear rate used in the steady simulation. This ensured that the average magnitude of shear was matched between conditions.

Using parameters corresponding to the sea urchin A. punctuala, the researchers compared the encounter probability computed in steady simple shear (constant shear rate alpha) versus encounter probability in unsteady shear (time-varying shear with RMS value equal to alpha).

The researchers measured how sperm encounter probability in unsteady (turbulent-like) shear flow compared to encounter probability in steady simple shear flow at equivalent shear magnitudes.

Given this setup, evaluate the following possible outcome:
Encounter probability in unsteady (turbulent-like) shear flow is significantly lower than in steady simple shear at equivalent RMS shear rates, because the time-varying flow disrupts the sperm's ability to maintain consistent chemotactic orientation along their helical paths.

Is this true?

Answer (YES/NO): NO